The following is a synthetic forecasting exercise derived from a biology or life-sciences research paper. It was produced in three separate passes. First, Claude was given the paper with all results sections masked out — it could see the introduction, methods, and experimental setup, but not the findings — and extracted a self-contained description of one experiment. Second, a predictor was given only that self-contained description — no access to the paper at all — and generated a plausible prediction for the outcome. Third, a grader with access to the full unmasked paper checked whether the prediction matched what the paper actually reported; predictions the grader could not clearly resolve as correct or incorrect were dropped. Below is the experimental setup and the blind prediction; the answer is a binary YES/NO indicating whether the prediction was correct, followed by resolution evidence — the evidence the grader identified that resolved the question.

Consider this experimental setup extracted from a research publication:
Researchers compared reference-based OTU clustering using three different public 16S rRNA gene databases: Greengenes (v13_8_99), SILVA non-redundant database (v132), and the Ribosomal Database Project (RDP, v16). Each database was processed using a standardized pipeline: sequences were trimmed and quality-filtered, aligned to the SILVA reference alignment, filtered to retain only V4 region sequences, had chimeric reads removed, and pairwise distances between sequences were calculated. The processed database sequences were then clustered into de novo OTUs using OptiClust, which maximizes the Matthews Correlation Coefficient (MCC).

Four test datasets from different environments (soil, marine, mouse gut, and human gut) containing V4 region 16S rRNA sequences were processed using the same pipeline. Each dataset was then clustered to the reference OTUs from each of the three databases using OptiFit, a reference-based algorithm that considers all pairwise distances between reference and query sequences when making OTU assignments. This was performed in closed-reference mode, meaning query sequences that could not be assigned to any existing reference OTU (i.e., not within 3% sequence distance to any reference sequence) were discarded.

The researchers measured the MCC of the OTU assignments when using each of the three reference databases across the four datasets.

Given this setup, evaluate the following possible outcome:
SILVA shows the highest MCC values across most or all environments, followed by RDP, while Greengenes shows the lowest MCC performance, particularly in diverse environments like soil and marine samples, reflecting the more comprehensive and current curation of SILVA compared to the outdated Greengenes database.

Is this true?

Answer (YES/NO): NO